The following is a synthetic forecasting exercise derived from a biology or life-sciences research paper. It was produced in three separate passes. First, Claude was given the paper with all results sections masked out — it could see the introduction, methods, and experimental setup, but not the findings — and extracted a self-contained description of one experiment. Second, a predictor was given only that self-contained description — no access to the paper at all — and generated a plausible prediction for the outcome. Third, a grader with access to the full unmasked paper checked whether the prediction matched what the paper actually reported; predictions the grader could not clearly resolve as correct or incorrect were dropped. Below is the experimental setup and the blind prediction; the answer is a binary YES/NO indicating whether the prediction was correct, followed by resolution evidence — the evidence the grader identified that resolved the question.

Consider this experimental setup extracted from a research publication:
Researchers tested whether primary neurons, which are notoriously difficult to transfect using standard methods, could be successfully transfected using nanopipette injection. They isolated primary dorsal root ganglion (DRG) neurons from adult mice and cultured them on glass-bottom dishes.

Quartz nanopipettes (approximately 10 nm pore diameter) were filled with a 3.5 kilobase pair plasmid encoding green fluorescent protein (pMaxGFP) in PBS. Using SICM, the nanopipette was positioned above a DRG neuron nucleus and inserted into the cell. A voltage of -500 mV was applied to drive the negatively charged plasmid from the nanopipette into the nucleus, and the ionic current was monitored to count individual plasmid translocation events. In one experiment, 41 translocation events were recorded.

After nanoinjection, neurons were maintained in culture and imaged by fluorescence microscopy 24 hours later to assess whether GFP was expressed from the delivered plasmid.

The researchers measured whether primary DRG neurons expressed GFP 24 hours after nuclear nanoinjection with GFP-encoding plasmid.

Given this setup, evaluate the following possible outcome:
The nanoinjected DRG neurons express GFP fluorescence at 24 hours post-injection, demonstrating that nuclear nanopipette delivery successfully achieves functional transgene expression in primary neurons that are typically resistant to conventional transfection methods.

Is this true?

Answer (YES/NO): YES